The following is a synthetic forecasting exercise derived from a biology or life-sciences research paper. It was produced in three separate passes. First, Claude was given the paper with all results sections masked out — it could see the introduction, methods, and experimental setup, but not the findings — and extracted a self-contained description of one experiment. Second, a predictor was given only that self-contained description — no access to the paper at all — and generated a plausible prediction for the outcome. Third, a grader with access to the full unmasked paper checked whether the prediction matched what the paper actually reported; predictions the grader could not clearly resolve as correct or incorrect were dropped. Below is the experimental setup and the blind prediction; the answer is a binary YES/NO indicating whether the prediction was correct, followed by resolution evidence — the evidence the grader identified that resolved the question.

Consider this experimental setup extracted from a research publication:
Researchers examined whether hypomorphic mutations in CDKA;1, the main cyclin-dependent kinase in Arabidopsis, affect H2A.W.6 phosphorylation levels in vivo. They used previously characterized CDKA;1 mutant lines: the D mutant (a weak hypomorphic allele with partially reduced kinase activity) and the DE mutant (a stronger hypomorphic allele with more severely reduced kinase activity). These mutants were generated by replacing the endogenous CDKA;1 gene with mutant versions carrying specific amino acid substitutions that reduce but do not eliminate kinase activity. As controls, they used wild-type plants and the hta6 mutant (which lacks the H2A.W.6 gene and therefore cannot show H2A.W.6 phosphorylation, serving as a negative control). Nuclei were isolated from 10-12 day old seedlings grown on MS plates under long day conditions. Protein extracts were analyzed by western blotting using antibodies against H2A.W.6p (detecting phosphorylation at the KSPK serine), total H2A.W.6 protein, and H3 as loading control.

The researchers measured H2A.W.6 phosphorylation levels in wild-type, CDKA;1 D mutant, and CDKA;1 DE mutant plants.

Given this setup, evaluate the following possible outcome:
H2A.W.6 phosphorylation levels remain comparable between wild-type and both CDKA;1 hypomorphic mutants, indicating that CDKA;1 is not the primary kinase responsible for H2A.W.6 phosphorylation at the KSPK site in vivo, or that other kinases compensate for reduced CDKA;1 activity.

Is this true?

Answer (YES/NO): NO